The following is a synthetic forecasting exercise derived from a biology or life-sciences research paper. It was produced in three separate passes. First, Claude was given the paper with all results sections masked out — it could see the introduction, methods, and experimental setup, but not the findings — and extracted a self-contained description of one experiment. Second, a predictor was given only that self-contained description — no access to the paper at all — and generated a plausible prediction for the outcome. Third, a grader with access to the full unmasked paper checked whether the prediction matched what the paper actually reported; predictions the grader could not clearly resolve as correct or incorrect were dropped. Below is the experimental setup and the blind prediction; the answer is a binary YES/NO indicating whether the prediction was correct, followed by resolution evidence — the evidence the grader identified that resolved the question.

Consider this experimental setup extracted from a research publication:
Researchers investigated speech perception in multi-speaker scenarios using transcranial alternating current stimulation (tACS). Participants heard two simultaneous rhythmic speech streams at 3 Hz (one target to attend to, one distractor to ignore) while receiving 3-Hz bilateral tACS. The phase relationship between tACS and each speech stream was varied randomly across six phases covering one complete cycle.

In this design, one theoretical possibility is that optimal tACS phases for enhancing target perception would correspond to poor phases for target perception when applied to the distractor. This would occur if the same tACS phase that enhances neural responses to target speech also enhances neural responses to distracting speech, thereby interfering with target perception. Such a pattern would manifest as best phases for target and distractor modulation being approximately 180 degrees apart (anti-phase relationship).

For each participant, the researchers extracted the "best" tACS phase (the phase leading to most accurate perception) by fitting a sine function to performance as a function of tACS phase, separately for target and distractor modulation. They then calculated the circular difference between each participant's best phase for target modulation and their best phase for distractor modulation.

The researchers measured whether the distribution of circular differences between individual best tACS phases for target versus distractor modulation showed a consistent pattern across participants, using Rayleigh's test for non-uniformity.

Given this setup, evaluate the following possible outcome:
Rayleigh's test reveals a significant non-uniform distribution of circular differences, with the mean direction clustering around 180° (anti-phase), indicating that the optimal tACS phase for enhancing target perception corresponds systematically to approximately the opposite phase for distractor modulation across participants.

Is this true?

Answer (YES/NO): NO